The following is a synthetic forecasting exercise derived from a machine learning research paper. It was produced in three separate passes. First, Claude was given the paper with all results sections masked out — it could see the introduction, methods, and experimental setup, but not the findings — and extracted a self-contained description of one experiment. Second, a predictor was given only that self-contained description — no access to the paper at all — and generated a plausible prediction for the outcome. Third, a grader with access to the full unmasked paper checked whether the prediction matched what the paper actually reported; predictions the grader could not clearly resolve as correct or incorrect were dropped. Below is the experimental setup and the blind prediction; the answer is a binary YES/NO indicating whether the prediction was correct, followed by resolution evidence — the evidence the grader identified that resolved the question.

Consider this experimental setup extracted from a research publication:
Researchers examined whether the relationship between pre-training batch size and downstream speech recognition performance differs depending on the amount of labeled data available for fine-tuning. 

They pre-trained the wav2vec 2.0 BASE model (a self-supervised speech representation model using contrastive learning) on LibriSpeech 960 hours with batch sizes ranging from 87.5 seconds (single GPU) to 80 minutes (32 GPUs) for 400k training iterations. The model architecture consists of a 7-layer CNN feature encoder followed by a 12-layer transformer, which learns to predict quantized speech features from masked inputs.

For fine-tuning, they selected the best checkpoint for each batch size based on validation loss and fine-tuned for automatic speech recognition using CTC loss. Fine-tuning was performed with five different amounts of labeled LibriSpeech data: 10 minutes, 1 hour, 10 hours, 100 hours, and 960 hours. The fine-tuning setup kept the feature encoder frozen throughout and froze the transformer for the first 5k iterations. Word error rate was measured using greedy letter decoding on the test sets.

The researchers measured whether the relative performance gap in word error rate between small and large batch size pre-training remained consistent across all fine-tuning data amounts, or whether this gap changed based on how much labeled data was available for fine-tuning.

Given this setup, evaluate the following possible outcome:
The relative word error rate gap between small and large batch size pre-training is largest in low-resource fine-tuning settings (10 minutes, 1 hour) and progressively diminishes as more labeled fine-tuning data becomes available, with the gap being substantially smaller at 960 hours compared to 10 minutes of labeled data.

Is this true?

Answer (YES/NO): YES